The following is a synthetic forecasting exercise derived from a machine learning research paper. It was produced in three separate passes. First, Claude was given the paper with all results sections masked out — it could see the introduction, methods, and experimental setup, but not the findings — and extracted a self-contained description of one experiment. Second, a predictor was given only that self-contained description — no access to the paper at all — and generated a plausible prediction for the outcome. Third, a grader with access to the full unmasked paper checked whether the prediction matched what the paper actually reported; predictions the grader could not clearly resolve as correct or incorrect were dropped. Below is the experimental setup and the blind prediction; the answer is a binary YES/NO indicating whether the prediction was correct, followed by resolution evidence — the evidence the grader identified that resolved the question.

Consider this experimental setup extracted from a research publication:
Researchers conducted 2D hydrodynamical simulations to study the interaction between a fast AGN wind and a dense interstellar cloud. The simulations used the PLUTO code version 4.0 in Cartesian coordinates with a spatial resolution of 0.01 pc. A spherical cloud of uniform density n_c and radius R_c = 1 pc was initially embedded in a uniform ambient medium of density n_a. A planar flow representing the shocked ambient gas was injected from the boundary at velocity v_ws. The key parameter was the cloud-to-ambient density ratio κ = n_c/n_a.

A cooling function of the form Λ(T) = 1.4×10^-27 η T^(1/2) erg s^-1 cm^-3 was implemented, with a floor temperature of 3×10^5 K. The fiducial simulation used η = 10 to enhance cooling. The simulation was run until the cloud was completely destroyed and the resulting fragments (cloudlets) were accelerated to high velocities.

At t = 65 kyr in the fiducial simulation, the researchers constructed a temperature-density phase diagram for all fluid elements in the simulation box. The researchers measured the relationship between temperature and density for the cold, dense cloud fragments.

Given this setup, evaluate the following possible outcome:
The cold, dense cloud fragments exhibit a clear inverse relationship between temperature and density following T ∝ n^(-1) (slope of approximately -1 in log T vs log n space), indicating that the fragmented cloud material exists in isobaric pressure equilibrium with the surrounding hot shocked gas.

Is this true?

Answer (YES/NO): YES